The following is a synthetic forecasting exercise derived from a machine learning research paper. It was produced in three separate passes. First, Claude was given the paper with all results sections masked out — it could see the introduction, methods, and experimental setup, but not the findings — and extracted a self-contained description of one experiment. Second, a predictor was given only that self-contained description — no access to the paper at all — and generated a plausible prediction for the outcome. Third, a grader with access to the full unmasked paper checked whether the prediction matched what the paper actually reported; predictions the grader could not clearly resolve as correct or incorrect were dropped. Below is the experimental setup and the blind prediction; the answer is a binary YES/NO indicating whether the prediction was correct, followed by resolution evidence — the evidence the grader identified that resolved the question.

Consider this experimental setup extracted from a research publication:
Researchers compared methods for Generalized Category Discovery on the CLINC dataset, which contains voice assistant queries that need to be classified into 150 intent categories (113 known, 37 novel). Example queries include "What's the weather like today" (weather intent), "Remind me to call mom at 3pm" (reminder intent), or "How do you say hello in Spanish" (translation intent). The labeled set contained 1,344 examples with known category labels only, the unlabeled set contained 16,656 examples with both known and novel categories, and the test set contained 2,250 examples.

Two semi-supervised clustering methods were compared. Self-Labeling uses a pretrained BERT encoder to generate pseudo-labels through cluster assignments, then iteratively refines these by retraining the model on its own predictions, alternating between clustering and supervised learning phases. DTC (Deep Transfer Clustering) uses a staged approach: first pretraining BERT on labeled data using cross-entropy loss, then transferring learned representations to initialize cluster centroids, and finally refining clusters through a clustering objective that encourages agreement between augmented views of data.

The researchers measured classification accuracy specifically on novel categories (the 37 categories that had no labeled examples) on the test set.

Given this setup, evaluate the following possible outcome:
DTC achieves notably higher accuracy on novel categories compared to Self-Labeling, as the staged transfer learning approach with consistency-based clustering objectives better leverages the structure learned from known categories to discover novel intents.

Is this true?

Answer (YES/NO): YES